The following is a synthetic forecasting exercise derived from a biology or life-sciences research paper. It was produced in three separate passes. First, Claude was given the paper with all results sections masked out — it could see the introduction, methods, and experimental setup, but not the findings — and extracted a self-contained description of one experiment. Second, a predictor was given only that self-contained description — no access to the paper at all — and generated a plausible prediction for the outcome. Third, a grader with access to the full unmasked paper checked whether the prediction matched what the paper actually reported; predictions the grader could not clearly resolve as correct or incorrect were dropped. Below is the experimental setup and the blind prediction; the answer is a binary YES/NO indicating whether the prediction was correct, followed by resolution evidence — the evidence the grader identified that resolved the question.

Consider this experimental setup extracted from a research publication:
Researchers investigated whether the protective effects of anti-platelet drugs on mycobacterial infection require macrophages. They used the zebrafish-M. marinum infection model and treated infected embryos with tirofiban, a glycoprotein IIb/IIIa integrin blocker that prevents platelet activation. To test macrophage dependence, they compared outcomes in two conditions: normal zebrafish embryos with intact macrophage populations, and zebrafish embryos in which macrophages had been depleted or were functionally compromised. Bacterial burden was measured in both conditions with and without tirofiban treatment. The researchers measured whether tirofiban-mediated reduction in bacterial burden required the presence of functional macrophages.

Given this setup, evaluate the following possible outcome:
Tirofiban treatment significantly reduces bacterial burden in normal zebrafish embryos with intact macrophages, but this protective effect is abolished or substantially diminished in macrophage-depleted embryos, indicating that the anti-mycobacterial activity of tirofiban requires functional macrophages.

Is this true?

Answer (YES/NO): YES